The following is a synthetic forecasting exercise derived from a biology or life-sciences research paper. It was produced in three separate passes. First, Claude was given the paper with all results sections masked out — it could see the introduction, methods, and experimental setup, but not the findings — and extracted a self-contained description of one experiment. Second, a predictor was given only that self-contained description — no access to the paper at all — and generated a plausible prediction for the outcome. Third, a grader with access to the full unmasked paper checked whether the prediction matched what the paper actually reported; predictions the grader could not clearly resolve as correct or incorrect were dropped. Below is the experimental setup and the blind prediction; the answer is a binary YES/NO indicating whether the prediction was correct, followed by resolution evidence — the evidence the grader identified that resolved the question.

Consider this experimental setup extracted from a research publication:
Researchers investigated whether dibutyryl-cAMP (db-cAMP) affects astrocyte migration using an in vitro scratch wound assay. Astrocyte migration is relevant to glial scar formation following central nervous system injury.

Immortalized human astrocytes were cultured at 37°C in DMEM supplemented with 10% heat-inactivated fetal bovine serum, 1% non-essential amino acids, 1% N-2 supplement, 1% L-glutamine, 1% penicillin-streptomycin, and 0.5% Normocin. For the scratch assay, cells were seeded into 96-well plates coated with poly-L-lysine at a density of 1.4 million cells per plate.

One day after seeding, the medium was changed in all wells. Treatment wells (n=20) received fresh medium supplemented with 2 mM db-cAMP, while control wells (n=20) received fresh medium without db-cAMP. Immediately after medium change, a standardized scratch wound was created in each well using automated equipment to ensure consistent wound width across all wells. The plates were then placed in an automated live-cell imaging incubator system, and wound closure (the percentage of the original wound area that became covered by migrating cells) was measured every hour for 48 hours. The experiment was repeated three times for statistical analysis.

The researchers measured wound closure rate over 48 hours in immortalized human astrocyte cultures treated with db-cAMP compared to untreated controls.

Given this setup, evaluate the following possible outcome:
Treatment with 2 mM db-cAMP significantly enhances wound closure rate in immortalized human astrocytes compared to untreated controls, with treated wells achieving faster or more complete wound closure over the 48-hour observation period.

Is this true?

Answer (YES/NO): NO